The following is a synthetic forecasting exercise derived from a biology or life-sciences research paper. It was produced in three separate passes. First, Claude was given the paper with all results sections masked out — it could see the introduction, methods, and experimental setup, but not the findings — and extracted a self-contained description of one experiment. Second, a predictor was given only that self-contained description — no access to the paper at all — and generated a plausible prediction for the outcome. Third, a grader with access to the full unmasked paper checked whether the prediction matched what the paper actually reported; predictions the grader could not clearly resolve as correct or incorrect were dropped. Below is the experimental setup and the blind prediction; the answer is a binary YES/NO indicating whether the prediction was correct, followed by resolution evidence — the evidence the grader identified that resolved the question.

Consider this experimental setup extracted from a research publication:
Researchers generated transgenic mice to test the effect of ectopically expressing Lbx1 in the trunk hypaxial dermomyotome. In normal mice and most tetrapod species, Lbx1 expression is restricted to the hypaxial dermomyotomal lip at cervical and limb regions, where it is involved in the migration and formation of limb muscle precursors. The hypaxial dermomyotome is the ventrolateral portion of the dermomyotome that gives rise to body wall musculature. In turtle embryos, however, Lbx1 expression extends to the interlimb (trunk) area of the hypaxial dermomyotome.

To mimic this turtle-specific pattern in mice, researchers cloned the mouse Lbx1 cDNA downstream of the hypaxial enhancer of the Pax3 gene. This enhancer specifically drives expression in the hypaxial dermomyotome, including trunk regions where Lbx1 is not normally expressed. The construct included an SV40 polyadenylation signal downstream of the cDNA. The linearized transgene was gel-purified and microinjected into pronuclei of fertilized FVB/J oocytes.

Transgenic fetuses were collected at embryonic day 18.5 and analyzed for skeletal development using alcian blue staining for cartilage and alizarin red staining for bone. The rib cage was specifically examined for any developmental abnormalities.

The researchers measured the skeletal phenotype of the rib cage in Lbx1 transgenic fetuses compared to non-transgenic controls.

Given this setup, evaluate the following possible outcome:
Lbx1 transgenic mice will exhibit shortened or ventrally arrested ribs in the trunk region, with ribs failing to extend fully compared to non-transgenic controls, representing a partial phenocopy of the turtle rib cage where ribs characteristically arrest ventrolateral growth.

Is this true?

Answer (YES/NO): NO